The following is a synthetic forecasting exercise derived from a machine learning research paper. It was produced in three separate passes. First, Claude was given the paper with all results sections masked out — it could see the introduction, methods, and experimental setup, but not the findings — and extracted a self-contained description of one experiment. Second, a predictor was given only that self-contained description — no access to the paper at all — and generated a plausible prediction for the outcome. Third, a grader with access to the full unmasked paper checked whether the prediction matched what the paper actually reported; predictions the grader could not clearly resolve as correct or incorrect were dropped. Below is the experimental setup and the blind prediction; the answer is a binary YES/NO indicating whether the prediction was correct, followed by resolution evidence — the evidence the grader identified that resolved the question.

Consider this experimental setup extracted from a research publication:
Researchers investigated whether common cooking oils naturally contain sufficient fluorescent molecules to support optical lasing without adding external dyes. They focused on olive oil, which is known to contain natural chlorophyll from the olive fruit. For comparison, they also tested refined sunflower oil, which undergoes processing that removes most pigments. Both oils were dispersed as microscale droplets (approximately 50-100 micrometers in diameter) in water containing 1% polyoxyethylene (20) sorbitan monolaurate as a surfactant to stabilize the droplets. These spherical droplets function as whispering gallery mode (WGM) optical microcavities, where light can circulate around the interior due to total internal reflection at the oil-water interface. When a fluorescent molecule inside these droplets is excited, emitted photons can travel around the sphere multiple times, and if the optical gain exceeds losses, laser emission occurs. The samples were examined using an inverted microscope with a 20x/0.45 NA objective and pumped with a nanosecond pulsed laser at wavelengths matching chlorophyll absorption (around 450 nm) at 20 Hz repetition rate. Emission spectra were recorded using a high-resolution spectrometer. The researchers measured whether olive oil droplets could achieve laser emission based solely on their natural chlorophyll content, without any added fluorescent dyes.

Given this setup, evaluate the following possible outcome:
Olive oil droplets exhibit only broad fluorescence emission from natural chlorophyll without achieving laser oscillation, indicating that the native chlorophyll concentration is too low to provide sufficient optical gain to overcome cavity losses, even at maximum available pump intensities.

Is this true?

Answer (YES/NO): NO